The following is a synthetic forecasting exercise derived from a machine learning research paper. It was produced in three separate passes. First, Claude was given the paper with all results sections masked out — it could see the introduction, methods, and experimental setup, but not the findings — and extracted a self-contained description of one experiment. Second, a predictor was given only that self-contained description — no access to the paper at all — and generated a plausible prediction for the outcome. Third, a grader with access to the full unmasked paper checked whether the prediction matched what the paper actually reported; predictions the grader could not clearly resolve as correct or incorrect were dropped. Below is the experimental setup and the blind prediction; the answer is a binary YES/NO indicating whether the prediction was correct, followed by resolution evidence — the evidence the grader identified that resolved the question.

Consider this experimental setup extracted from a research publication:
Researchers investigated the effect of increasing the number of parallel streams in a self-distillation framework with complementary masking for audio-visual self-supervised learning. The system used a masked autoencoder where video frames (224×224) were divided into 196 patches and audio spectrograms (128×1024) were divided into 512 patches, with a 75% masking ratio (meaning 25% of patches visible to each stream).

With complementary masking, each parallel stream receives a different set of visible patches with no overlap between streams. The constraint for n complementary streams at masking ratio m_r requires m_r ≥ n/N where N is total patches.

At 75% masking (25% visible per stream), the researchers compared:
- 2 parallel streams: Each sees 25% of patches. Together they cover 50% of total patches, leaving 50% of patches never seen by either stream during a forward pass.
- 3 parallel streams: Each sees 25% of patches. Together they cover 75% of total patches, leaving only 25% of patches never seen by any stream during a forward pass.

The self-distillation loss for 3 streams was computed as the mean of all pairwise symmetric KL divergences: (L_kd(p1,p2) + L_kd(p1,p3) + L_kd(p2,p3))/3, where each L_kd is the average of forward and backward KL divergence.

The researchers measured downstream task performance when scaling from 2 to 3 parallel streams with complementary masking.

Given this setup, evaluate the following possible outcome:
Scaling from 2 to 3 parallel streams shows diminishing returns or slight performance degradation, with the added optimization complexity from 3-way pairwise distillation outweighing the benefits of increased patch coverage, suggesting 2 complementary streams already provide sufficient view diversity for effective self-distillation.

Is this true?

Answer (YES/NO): NO